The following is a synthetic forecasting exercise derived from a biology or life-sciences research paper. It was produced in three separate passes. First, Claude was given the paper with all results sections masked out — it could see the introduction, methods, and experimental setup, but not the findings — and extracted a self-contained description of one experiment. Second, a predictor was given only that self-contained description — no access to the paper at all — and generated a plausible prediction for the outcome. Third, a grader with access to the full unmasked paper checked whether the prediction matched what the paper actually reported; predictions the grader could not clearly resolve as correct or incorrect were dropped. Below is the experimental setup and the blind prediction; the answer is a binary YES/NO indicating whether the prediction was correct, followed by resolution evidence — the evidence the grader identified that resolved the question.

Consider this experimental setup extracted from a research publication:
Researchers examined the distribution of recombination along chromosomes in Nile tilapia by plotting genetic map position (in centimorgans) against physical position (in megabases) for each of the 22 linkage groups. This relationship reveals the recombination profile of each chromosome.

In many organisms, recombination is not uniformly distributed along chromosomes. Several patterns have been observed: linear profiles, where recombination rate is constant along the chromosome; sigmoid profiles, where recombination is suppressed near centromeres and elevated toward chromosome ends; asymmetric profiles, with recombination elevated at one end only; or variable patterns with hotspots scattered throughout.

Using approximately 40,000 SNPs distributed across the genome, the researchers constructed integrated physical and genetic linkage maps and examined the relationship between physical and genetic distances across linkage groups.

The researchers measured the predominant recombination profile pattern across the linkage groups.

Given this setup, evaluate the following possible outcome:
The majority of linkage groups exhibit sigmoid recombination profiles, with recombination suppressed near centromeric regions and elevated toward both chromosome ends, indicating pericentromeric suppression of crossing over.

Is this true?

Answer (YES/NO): NO